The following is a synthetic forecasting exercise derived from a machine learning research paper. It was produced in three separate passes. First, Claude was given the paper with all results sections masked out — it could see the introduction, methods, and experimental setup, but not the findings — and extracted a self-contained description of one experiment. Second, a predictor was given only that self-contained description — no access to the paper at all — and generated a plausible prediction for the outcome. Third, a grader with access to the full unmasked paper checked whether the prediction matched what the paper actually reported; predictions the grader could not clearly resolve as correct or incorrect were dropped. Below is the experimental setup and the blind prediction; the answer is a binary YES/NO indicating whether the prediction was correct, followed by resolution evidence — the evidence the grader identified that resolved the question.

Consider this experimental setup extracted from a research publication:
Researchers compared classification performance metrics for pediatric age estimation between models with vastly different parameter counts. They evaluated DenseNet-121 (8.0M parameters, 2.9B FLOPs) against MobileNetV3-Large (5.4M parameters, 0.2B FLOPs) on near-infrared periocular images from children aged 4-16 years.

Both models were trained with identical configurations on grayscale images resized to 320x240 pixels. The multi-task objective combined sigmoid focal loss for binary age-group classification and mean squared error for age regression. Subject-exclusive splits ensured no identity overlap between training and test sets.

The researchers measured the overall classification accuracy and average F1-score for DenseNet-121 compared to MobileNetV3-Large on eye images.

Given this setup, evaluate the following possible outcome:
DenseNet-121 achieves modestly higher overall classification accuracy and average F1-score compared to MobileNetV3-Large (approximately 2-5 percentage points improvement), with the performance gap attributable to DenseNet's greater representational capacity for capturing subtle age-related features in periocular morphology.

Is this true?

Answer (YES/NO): NO